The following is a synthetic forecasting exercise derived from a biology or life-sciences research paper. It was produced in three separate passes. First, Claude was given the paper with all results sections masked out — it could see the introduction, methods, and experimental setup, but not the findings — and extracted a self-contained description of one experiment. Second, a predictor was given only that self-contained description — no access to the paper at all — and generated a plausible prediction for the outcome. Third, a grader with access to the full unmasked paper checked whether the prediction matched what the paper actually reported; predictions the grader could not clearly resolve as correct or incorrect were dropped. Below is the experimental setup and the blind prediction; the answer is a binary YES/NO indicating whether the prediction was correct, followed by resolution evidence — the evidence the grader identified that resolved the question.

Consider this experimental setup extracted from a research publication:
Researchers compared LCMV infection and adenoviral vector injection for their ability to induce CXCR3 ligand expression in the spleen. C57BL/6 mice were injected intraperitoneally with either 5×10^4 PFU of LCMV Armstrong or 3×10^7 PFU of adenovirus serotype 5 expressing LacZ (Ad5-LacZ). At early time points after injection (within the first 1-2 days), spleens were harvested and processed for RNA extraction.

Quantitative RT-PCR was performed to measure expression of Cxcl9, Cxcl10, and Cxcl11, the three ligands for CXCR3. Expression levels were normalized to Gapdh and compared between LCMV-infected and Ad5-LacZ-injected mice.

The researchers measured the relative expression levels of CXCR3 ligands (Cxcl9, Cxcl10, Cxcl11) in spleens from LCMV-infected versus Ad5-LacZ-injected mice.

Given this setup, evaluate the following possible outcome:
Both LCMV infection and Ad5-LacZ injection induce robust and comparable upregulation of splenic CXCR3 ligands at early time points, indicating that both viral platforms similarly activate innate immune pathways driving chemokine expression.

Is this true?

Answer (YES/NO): NO